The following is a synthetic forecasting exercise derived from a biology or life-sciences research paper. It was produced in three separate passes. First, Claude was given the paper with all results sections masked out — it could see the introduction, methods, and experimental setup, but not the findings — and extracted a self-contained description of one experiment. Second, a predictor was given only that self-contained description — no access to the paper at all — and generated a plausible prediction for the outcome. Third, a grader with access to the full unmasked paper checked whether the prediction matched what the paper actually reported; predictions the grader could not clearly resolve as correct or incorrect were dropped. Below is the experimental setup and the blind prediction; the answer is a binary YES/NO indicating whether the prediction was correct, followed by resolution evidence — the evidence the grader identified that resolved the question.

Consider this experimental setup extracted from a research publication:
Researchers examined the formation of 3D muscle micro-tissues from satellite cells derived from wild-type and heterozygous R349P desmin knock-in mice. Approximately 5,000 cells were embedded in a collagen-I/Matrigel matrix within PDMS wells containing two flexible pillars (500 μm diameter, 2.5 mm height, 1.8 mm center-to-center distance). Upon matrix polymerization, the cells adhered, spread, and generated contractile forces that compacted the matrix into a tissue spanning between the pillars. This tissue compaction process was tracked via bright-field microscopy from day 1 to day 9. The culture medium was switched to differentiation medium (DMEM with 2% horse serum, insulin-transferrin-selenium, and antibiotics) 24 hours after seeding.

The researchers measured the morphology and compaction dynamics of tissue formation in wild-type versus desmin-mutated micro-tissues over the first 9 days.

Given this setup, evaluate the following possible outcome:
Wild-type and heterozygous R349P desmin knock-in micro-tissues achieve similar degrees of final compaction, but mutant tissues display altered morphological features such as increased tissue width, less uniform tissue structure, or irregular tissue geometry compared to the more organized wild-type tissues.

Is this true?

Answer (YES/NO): NO